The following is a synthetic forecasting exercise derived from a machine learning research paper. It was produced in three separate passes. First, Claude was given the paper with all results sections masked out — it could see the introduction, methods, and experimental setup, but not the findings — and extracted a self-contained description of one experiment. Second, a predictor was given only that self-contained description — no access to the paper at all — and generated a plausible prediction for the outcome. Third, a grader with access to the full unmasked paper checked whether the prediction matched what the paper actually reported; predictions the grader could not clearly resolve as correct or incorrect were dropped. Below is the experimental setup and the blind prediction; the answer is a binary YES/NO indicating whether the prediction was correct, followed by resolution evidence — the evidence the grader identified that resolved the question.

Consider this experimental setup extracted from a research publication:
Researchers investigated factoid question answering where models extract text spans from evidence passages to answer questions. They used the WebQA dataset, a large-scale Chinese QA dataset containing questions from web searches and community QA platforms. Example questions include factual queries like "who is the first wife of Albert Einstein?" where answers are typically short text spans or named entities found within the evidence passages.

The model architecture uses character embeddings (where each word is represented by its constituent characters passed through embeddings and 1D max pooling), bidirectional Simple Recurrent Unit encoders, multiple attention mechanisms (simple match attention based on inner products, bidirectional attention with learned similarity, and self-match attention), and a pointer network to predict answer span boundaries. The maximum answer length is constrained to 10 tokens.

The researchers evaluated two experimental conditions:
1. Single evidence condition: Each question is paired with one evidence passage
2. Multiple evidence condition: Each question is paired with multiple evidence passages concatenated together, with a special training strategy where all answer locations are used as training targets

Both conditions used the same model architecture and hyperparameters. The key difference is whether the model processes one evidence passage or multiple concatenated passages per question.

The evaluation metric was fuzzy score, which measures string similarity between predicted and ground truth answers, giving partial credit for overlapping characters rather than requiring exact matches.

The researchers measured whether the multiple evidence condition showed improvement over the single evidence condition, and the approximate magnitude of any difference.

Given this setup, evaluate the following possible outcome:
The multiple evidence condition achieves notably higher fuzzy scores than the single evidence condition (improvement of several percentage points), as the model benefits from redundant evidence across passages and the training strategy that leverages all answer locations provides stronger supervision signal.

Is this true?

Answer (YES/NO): NO